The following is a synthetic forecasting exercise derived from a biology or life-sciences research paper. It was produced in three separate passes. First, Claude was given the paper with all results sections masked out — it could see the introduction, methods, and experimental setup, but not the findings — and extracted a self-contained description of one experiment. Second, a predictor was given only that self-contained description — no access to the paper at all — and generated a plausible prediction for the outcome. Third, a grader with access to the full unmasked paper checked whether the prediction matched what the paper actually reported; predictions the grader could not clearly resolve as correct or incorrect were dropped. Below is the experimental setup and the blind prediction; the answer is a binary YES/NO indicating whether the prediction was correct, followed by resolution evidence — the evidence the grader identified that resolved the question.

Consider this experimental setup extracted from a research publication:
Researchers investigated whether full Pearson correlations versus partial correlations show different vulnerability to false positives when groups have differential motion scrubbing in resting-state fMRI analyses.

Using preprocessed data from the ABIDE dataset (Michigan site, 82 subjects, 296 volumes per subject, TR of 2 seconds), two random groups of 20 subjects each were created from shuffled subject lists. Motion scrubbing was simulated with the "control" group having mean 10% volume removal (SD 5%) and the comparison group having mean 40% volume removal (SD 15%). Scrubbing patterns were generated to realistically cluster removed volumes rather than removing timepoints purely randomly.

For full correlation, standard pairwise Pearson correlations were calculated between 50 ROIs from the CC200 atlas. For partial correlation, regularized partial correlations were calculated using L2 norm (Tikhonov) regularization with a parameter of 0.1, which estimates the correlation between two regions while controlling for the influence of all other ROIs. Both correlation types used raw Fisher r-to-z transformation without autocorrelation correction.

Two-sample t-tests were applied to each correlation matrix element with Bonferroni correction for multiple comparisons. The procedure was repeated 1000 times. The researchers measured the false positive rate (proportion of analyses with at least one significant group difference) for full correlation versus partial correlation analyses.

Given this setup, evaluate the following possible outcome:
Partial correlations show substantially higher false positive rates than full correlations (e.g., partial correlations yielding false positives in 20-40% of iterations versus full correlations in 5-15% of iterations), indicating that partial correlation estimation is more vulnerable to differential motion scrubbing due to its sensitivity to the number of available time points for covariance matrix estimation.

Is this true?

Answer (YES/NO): NO